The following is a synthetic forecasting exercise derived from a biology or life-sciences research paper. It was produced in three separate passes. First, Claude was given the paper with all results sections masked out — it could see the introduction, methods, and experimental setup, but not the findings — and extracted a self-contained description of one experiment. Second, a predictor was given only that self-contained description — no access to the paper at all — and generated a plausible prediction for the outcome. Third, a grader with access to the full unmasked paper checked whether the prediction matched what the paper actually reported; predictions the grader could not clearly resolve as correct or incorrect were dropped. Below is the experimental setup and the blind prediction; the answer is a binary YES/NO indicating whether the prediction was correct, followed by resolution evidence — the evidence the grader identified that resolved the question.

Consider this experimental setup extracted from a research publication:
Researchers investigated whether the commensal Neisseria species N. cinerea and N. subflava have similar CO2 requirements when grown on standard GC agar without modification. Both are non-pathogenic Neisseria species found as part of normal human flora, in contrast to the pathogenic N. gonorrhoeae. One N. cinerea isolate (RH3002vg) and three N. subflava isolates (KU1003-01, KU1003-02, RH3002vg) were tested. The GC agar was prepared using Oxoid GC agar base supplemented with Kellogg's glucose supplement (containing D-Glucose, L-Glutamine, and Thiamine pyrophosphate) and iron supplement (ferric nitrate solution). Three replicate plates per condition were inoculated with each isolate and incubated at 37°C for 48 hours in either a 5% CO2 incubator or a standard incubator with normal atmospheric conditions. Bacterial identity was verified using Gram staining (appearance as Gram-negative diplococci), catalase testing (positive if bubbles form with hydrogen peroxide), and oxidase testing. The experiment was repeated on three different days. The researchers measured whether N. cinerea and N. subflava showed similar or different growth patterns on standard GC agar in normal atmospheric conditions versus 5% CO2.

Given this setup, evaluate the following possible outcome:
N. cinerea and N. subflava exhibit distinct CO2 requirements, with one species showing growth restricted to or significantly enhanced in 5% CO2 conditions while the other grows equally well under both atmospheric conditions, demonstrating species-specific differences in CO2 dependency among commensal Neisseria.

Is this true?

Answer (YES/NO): NO